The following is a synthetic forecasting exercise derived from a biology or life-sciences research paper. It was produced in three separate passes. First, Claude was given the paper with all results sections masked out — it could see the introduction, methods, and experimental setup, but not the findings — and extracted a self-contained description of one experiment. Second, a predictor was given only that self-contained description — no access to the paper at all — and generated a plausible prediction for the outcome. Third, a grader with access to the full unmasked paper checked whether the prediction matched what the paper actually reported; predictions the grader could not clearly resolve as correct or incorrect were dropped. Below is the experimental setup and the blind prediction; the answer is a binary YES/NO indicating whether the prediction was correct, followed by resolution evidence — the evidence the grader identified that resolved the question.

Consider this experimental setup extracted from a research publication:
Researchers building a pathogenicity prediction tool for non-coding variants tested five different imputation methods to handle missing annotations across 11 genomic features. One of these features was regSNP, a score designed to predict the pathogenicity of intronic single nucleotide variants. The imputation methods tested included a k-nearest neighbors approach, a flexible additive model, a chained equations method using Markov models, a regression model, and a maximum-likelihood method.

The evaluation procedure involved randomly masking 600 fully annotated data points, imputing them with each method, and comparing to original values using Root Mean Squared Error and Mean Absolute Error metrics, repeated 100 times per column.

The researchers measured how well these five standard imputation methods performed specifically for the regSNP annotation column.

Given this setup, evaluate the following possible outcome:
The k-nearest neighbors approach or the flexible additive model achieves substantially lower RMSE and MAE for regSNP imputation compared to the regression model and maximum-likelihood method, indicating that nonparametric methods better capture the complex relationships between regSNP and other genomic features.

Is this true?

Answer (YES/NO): NO